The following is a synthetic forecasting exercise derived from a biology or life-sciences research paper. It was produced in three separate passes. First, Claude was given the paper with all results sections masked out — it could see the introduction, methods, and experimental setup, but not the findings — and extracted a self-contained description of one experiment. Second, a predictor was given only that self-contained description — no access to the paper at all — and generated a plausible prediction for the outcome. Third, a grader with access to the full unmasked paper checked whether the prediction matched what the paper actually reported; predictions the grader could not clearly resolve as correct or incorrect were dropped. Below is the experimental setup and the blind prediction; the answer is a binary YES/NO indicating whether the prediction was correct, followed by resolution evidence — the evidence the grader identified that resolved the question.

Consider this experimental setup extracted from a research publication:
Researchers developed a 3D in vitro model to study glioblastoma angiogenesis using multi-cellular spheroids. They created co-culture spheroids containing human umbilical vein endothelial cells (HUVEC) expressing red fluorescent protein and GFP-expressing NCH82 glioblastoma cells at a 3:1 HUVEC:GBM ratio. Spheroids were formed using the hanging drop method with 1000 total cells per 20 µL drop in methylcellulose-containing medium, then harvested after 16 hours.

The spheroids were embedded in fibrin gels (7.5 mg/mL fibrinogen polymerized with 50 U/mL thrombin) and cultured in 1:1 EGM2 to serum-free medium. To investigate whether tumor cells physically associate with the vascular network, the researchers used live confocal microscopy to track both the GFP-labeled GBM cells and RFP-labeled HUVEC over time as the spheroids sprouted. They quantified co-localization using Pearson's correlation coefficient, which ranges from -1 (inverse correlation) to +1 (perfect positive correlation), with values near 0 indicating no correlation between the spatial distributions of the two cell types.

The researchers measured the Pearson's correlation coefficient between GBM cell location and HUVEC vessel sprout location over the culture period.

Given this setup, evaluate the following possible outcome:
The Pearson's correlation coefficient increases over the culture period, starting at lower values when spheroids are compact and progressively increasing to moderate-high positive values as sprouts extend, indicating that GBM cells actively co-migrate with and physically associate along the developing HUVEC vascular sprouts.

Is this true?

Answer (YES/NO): NO